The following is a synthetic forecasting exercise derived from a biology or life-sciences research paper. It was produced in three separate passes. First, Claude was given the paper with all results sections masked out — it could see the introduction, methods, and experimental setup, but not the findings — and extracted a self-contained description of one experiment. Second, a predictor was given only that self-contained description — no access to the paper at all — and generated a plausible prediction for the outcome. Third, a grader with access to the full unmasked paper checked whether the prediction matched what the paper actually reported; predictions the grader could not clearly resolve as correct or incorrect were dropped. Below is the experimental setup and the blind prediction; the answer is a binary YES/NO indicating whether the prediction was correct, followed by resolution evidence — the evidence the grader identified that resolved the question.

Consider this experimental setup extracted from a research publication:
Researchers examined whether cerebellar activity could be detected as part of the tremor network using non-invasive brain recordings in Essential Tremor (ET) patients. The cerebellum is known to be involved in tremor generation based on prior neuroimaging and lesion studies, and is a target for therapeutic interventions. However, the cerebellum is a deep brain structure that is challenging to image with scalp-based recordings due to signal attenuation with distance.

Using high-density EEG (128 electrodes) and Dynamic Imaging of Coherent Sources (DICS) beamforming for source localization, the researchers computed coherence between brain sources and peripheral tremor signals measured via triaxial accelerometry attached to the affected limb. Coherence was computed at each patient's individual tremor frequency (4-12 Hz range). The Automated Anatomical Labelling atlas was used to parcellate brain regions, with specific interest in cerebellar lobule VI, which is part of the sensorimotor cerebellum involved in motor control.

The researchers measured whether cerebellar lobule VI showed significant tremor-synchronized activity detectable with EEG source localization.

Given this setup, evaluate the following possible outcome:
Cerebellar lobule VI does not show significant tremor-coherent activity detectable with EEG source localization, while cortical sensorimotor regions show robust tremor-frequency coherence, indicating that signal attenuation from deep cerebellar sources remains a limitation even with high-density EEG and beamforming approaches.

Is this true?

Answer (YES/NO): NO